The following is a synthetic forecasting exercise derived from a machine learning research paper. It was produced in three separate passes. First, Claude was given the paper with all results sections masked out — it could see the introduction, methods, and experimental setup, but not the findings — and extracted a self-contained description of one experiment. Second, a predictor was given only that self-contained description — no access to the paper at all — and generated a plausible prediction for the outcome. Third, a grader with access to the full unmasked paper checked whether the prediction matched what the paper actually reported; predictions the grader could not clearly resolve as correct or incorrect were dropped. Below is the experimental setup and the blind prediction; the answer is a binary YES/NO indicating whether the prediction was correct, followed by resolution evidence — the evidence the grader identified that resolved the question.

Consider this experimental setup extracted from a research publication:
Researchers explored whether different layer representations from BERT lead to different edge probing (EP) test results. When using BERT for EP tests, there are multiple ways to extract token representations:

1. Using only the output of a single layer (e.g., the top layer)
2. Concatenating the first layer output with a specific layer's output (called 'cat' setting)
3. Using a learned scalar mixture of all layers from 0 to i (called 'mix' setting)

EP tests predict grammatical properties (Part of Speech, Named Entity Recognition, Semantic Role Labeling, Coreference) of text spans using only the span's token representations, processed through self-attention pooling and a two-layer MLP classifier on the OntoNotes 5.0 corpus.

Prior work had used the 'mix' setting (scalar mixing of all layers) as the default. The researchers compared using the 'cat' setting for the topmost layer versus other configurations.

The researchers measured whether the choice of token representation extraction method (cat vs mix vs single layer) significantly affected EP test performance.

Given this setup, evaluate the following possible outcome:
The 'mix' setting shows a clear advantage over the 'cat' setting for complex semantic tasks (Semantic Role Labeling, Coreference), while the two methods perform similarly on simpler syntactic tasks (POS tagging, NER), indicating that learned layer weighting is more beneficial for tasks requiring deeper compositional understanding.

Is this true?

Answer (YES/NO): NO